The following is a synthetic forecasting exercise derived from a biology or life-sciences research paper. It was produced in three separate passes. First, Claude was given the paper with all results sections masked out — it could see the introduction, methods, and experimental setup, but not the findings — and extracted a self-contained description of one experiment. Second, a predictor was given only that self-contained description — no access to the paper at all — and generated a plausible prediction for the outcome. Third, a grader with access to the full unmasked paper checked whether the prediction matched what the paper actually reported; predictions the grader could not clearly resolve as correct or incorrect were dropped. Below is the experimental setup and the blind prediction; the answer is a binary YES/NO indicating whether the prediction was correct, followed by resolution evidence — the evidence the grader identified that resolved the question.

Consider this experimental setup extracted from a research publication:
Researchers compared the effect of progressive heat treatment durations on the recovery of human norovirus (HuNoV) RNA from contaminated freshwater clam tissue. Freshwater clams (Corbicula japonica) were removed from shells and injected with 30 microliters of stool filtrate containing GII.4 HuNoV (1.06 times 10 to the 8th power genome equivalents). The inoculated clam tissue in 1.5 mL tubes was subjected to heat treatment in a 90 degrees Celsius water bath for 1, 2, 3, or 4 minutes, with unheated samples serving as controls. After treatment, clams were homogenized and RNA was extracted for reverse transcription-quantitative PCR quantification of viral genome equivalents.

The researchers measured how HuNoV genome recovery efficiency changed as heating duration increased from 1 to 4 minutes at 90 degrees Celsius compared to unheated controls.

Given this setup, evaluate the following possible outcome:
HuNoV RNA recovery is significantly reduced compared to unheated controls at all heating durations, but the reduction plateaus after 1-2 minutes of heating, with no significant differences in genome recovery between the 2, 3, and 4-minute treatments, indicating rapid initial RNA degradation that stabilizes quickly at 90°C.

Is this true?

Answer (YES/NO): NO